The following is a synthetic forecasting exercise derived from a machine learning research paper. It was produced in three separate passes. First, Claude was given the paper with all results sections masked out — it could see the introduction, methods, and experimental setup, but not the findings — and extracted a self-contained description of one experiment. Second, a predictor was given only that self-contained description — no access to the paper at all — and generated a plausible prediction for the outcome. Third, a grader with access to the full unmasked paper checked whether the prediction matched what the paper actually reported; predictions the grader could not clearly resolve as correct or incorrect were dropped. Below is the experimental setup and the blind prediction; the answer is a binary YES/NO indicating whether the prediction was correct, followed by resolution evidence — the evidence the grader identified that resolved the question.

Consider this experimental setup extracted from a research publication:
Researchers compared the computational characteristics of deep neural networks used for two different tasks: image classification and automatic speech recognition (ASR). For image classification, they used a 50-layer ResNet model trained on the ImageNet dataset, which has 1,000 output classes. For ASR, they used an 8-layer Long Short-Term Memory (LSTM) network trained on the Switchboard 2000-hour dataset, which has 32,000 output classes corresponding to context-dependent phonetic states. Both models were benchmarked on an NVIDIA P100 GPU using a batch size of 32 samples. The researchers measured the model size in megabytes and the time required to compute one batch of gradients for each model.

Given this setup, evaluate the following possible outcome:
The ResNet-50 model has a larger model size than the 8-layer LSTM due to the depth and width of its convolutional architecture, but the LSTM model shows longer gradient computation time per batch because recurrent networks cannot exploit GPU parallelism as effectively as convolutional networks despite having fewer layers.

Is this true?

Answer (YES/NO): NO